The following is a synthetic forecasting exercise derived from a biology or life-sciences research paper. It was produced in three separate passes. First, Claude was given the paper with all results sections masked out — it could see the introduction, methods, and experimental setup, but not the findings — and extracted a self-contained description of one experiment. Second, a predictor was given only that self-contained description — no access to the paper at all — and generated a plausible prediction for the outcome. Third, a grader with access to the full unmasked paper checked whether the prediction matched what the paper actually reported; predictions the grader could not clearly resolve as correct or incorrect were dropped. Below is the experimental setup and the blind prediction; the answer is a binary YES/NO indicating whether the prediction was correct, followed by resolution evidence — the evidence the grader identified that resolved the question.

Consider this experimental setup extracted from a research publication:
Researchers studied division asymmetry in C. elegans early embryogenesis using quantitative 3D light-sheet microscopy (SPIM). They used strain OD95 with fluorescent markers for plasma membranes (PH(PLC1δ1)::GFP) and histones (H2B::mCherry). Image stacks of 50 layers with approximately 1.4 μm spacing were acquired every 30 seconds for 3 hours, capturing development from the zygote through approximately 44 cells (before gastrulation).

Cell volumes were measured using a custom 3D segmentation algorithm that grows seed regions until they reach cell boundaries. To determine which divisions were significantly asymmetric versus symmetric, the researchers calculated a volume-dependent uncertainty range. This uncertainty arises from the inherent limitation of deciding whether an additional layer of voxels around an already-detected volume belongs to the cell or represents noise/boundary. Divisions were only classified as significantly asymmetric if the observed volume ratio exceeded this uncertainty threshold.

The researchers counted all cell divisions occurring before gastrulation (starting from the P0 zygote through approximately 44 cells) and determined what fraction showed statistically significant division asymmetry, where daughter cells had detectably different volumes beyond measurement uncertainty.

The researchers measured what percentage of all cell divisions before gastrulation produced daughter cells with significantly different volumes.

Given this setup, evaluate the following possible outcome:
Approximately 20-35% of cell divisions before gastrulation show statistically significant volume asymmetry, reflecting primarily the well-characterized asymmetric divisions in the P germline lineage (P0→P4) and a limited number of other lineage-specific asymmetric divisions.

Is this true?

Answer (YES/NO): NO